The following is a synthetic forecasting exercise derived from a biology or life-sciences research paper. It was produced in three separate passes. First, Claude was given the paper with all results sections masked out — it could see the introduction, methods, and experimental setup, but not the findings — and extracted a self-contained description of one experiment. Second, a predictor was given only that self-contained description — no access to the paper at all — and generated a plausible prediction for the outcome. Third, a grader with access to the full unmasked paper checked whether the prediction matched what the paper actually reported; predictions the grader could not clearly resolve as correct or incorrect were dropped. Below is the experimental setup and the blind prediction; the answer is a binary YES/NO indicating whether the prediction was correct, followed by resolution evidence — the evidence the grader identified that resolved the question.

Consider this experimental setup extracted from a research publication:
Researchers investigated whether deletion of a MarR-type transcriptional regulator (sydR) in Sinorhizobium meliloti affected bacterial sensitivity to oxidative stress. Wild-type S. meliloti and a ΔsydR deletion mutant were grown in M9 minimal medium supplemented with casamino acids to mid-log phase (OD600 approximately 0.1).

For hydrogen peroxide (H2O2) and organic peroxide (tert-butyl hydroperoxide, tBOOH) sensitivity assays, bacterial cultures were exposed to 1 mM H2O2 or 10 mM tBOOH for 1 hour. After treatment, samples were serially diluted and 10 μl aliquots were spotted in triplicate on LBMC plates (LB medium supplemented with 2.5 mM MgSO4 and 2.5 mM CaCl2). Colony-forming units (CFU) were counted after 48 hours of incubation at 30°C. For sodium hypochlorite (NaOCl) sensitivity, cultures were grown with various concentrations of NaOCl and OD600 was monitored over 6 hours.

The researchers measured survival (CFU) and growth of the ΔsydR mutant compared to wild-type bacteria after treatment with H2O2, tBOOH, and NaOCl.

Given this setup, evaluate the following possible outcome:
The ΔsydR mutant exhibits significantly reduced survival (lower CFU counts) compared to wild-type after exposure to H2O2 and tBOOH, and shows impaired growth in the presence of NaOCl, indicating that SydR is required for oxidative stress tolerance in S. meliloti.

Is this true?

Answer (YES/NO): NO